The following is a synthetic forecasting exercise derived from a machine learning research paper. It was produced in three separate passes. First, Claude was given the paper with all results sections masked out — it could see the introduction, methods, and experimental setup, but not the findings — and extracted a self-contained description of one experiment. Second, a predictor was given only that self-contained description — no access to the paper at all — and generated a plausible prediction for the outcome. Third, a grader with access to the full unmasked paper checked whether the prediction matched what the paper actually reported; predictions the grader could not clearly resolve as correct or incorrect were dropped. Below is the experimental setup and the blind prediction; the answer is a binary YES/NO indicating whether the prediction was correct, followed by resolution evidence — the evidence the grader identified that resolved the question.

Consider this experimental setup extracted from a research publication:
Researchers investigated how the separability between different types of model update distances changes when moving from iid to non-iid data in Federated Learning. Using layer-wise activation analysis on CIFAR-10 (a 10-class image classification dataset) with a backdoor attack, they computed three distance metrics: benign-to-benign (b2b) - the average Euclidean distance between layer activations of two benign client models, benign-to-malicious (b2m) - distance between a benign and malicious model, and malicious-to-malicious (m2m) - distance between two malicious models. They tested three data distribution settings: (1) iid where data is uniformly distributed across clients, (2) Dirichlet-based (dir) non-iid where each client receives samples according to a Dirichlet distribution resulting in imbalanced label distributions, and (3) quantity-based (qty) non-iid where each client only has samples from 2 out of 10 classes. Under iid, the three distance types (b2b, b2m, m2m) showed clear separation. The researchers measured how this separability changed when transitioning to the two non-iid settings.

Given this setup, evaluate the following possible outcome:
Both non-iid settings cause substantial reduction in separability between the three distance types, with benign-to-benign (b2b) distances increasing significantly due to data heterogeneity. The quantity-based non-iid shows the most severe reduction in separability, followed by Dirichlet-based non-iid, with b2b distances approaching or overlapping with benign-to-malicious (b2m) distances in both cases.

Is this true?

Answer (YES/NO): NO